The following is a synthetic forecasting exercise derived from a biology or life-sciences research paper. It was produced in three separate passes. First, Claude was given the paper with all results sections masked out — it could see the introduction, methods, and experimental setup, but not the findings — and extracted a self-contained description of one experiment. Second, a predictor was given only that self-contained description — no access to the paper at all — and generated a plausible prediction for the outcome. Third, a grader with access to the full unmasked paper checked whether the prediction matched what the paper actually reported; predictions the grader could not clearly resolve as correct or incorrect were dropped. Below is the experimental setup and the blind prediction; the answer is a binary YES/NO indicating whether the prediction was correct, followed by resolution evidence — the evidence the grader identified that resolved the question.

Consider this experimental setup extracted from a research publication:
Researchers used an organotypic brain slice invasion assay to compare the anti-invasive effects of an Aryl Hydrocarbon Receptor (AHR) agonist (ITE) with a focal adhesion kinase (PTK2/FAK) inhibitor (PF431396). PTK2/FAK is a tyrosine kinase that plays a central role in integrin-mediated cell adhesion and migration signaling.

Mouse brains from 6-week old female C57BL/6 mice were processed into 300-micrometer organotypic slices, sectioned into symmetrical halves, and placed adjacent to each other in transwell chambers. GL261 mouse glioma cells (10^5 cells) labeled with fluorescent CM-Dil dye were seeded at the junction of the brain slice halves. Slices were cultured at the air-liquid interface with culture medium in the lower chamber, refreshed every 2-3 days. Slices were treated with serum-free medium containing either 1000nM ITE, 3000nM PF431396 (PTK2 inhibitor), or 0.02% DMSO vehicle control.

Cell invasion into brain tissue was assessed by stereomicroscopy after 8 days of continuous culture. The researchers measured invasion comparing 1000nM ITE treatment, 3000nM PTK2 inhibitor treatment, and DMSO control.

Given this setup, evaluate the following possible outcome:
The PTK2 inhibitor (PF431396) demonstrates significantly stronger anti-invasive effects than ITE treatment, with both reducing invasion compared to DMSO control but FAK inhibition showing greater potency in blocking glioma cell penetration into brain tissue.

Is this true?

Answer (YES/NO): NO